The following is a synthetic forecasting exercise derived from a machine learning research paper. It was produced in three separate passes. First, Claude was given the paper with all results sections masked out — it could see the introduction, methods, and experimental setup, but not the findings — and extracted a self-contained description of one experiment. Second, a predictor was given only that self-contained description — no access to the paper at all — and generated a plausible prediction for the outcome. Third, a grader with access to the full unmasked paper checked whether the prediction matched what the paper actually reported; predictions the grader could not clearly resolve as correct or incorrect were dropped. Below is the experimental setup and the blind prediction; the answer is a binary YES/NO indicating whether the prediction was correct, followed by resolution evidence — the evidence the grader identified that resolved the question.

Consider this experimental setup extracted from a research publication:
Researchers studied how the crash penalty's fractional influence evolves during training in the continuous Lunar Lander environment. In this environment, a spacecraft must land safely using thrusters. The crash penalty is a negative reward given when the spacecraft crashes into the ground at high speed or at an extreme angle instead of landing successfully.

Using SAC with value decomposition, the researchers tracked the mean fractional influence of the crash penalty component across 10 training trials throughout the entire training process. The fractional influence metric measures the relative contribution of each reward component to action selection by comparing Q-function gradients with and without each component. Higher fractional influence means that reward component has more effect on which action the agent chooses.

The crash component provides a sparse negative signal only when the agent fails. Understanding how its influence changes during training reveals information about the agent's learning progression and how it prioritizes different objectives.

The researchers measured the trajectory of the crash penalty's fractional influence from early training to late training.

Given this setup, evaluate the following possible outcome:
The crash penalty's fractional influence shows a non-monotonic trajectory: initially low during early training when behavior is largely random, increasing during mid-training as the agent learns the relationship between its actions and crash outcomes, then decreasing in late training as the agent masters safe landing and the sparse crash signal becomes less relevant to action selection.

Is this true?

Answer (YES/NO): NO